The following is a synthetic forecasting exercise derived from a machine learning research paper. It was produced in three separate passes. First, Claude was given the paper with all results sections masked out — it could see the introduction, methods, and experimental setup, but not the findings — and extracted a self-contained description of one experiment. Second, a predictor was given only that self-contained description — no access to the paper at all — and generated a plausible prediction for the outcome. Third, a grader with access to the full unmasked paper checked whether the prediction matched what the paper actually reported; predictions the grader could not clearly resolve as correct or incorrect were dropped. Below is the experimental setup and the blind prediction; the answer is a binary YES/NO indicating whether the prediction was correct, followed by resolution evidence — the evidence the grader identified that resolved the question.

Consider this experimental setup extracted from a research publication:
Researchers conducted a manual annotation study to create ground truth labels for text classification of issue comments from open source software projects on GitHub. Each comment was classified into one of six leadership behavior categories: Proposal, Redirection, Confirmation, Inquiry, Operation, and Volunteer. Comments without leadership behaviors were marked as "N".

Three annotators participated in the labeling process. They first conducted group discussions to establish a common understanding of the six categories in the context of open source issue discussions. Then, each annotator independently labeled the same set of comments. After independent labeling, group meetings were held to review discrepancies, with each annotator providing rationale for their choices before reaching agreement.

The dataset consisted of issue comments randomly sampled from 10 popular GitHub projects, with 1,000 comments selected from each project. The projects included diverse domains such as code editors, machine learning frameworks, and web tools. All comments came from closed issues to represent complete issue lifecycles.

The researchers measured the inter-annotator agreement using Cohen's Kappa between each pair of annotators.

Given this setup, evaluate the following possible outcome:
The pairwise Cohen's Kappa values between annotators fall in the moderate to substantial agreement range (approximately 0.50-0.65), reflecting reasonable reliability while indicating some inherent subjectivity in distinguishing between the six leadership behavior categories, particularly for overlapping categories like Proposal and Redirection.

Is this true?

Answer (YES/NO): NO